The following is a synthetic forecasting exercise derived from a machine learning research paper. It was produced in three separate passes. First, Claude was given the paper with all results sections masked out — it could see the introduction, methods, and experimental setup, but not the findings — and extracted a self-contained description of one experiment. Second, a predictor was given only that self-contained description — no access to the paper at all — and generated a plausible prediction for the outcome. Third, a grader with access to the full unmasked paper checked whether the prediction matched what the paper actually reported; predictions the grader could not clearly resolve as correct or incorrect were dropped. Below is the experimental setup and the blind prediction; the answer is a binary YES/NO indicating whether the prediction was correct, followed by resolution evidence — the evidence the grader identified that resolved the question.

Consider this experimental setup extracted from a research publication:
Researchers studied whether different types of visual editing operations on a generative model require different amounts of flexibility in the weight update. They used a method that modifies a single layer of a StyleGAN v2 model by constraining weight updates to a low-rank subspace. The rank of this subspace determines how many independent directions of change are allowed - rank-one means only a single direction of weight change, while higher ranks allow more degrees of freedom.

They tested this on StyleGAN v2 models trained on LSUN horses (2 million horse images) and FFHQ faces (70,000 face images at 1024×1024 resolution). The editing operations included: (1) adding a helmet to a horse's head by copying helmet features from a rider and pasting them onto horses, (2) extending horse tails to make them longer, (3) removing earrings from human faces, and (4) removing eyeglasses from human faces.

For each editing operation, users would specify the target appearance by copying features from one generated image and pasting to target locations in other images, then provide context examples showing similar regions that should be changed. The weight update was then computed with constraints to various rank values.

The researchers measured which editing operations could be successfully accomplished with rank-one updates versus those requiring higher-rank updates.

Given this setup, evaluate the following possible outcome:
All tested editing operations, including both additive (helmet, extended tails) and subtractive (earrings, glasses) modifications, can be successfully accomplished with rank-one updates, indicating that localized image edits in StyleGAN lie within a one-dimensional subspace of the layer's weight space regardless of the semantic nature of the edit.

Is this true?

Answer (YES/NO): NO